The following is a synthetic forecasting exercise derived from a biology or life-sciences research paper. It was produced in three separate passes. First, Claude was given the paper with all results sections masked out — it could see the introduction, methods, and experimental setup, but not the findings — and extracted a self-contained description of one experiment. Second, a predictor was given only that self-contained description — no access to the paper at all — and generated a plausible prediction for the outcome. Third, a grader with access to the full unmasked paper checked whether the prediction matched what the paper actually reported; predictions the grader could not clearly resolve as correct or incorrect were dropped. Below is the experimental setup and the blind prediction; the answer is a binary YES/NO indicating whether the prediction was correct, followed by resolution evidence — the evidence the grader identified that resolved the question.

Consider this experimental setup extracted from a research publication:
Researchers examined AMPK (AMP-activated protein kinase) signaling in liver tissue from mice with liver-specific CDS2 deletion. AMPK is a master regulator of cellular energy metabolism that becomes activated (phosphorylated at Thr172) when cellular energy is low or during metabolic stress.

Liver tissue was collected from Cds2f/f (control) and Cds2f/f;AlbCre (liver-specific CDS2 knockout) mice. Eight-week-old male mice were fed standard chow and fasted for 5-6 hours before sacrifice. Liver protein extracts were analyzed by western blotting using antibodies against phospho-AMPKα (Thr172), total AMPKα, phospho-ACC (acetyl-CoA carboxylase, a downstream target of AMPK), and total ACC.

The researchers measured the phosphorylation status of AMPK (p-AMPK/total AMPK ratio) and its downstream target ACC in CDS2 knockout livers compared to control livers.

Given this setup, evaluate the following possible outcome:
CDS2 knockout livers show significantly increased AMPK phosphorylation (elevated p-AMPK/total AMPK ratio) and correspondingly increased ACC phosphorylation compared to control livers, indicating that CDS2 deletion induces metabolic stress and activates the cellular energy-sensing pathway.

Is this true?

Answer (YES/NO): NO